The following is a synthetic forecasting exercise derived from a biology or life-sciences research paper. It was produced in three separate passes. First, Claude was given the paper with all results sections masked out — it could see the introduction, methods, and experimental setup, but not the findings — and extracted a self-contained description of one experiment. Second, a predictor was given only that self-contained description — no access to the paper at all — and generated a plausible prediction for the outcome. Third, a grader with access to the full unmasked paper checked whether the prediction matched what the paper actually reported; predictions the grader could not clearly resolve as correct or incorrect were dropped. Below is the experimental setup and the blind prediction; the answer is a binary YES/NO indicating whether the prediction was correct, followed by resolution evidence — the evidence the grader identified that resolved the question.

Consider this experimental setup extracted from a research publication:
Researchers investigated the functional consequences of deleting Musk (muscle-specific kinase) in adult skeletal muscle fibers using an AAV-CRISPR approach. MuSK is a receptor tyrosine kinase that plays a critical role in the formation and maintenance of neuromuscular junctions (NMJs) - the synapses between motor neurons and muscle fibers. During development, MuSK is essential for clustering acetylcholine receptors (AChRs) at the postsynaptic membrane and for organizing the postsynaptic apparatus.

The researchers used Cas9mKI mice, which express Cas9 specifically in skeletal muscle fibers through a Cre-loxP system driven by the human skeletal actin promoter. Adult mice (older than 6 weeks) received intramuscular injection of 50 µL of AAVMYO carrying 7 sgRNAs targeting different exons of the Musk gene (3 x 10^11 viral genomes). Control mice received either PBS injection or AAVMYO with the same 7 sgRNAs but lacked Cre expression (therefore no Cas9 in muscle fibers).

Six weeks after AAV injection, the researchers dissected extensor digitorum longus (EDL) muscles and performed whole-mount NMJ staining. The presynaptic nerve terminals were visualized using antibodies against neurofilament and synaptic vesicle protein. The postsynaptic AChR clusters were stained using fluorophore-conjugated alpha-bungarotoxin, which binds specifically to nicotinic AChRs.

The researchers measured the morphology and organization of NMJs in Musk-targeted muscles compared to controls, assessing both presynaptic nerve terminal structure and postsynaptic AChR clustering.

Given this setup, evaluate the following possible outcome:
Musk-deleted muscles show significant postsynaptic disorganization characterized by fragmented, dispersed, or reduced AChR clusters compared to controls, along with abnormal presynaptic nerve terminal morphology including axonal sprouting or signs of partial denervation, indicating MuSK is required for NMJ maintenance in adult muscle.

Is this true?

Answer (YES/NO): NO